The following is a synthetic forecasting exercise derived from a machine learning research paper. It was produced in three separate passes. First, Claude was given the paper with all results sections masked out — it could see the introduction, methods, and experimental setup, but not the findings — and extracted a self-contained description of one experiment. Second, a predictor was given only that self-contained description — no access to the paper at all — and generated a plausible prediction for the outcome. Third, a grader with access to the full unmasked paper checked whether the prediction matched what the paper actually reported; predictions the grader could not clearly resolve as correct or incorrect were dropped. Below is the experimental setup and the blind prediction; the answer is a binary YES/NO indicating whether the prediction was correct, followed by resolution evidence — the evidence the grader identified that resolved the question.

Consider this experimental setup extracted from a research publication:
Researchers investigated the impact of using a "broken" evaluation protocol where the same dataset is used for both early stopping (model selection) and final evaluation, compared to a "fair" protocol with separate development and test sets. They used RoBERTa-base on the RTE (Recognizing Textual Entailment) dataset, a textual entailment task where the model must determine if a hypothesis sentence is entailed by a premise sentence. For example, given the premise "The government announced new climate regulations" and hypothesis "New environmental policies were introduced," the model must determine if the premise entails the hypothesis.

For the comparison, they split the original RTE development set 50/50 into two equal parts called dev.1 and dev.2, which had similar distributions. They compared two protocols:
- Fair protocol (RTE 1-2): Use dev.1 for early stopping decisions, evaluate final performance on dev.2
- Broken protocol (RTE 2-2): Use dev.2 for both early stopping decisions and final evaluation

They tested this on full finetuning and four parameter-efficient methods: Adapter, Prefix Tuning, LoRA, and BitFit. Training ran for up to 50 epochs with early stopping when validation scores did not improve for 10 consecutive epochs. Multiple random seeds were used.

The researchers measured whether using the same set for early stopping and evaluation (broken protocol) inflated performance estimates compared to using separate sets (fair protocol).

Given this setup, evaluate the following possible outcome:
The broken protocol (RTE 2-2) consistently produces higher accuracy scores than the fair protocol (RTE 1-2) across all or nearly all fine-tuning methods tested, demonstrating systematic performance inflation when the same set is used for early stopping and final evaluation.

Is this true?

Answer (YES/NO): YES